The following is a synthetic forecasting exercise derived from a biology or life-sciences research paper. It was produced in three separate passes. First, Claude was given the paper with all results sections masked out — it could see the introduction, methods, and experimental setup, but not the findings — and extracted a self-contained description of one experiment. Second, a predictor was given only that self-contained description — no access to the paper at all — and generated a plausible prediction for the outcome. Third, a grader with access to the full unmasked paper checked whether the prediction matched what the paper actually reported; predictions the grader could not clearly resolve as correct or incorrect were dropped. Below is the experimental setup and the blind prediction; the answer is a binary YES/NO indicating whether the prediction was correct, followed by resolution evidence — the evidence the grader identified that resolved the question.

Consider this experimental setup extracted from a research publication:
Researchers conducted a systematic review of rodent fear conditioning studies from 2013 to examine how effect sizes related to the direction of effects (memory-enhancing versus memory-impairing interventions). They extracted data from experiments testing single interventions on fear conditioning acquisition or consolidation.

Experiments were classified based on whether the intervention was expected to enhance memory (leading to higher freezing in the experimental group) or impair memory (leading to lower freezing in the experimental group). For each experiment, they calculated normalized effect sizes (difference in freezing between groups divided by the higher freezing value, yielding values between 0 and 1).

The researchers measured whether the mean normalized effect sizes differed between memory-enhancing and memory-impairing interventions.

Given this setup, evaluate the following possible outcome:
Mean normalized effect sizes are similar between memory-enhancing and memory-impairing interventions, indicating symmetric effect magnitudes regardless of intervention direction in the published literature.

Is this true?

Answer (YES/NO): NO